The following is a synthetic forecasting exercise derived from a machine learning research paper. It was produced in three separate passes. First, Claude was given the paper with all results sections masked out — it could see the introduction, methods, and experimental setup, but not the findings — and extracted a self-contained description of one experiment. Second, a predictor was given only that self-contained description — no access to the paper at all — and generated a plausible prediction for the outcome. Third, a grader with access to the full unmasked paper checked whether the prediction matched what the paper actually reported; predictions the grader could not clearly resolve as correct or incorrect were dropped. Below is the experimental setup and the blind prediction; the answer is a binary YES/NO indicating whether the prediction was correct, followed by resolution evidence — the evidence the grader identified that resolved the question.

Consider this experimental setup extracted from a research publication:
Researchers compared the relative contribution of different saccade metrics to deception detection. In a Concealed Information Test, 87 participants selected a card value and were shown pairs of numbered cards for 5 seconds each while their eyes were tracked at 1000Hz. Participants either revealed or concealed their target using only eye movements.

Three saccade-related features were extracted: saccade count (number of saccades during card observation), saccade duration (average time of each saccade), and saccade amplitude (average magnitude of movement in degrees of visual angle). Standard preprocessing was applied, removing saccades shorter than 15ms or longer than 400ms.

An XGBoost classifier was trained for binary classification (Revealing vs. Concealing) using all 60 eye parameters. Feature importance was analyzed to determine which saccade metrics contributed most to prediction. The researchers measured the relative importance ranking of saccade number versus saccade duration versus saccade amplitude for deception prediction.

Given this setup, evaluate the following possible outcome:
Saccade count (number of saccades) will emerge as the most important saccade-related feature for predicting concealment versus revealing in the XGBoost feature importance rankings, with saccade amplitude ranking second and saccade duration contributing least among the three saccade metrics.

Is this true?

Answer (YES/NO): NO